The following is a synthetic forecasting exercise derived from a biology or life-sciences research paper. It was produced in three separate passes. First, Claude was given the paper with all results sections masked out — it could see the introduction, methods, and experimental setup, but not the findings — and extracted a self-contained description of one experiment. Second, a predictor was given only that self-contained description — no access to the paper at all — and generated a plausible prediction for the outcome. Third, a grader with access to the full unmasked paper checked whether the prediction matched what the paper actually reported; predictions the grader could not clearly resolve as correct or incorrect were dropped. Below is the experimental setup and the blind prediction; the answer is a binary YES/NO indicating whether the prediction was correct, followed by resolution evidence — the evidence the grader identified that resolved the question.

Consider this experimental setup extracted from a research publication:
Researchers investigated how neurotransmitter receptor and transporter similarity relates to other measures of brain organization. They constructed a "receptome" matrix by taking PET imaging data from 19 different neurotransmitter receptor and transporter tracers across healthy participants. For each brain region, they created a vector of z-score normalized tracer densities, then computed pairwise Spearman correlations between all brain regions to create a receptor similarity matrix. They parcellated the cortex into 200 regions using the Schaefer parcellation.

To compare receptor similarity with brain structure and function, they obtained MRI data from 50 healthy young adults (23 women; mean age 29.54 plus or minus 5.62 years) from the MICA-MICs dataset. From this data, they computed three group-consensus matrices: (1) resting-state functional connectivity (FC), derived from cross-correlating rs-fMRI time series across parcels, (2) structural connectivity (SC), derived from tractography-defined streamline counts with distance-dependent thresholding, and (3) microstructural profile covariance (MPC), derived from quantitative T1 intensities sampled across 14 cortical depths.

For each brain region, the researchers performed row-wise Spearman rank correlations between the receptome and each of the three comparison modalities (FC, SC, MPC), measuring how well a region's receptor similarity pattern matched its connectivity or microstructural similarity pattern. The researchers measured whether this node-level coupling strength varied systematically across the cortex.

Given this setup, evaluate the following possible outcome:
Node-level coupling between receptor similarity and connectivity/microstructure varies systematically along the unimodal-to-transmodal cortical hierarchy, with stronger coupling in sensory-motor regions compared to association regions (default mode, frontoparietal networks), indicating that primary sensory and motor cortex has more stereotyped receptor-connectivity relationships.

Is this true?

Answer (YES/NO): YES